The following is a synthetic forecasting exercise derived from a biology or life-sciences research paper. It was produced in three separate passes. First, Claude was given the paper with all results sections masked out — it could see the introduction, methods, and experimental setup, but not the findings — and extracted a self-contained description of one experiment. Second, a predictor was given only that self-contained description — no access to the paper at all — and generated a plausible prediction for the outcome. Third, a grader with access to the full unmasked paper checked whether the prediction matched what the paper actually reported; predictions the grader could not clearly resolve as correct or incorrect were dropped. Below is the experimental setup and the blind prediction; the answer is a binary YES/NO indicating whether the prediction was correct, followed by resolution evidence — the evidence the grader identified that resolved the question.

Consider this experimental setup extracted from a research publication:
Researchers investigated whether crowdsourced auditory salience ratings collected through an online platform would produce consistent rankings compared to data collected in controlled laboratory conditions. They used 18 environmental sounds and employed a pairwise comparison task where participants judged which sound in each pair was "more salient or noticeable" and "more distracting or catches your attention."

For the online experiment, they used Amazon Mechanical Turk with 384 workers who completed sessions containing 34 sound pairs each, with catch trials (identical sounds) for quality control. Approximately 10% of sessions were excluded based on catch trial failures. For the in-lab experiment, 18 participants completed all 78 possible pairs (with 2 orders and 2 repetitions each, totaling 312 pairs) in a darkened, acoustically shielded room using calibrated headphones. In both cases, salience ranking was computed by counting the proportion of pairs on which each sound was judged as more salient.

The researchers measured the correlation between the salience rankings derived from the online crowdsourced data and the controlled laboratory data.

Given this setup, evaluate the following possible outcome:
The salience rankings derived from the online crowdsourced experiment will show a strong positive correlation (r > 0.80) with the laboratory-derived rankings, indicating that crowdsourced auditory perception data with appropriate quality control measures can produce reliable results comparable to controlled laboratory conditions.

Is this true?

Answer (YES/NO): YES